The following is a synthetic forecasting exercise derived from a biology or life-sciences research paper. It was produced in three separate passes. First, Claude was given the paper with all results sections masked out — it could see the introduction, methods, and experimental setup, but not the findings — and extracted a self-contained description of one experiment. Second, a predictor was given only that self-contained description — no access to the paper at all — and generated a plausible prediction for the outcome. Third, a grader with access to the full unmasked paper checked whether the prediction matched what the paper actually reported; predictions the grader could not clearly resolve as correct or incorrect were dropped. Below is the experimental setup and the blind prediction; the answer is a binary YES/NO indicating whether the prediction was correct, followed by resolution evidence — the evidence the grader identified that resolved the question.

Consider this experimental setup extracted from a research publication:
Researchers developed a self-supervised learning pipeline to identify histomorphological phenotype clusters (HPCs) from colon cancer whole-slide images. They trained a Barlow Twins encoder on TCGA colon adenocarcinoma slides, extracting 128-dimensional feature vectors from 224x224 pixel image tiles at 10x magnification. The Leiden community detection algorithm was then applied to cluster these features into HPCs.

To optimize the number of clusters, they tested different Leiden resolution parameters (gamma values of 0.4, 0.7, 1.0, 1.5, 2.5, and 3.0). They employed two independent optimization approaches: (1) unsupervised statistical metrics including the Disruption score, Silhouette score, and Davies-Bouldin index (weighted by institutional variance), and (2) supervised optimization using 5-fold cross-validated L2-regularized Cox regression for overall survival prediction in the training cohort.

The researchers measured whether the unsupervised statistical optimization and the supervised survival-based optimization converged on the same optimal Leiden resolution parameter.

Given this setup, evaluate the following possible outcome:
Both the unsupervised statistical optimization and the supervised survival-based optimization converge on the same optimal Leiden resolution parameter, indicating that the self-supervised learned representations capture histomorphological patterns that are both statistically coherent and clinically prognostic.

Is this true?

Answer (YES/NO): YES